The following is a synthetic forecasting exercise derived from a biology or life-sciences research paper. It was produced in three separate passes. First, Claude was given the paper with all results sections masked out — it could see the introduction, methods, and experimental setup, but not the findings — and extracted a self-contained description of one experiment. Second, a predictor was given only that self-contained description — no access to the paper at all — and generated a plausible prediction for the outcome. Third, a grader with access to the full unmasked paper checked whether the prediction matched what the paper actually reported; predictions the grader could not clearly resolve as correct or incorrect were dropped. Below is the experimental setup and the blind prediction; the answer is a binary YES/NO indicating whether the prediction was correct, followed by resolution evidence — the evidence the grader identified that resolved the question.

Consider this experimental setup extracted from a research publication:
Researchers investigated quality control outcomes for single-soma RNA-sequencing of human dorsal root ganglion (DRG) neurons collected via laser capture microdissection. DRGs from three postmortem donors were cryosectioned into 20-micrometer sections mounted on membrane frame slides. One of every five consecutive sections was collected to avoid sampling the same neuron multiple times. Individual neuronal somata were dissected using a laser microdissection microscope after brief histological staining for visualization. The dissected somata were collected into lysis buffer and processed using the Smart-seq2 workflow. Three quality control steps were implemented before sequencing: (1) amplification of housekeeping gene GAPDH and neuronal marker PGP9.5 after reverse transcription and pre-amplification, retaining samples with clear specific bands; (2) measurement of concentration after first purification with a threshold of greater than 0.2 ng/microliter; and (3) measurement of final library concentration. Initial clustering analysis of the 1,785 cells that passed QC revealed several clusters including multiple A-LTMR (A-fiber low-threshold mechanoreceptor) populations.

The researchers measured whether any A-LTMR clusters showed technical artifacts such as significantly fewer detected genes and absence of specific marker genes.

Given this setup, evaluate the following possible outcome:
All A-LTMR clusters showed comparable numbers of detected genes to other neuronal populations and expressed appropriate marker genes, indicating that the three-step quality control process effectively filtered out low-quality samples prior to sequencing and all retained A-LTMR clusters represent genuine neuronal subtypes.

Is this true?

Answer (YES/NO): NO